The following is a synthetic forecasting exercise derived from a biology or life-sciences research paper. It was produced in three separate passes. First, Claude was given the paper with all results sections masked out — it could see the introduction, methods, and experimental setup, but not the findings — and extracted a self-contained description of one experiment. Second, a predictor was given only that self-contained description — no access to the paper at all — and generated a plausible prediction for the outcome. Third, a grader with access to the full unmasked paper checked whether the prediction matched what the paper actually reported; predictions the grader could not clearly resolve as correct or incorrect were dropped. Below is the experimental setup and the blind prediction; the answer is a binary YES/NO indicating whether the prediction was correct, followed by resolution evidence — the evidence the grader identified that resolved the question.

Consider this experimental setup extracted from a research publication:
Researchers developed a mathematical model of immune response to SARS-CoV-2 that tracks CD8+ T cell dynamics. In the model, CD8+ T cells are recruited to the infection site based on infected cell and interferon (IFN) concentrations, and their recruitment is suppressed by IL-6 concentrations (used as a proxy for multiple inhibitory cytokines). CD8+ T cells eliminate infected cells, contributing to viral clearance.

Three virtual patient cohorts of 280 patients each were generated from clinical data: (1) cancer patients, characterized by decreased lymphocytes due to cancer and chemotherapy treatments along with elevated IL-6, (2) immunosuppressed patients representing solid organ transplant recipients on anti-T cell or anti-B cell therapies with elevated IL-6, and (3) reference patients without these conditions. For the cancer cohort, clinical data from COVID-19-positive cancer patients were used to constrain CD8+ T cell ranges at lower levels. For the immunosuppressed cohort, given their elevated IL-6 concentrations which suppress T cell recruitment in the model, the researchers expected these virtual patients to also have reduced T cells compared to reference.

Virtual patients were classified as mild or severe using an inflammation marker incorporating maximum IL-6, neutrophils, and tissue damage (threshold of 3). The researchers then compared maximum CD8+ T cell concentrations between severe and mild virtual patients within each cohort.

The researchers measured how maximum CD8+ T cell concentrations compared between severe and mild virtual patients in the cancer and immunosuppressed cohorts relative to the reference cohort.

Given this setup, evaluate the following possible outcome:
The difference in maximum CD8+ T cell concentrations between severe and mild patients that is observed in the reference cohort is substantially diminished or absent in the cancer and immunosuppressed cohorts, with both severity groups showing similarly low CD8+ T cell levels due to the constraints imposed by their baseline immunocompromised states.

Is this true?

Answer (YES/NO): NO